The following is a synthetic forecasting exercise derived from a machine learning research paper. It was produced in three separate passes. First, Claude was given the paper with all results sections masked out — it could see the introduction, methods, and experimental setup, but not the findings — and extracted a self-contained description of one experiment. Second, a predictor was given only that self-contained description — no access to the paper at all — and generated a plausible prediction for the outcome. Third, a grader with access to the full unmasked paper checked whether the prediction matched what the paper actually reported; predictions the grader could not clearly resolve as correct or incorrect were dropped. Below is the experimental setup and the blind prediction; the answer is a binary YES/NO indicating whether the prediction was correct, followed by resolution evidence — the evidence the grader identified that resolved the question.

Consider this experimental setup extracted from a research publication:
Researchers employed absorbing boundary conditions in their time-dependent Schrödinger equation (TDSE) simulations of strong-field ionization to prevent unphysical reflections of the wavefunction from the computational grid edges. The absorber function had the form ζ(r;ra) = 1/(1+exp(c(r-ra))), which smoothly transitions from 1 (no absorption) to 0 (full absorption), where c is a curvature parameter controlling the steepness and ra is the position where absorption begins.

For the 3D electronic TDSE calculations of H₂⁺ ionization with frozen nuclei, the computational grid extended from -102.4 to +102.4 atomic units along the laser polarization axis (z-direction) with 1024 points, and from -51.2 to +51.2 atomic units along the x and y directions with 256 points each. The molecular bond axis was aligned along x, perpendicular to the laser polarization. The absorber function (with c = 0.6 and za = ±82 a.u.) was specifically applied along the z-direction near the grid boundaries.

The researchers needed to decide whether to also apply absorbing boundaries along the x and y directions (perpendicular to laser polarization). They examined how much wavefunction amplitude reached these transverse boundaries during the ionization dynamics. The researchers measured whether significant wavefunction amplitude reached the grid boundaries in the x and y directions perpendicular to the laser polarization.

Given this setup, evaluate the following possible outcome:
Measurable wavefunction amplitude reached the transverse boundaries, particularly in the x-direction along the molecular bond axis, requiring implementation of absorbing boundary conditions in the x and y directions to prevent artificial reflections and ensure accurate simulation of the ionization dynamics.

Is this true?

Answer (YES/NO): NO